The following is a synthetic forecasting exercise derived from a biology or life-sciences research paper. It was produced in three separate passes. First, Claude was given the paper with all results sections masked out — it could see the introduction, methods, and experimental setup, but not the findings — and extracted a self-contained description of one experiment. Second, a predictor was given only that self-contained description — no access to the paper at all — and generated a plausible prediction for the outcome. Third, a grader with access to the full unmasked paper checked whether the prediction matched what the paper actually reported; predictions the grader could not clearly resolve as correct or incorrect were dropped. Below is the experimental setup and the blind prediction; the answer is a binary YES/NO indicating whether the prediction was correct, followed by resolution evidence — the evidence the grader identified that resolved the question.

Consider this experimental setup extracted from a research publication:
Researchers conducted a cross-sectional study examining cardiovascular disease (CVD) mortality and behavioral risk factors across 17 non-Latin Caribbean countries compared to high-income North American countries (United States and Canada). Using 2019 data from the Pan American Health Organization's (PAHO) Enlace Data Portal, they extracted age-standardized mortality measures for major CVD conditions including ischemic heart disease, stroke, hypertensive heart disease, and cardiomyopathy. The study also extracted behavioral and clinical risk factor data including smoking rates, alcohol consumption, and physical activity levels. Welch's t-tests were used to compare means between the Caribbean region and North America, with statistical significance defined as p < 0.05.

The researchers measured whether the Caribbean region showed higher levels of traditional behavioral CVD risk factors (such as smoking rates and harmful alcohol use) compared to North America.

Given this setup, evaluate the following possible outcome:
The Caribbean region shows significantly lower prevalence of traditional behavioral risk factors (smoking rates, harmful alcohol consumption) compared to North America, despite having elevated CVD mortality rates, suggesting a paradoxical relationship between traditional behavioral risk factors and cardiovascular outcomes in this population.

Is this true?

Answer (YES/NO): NO